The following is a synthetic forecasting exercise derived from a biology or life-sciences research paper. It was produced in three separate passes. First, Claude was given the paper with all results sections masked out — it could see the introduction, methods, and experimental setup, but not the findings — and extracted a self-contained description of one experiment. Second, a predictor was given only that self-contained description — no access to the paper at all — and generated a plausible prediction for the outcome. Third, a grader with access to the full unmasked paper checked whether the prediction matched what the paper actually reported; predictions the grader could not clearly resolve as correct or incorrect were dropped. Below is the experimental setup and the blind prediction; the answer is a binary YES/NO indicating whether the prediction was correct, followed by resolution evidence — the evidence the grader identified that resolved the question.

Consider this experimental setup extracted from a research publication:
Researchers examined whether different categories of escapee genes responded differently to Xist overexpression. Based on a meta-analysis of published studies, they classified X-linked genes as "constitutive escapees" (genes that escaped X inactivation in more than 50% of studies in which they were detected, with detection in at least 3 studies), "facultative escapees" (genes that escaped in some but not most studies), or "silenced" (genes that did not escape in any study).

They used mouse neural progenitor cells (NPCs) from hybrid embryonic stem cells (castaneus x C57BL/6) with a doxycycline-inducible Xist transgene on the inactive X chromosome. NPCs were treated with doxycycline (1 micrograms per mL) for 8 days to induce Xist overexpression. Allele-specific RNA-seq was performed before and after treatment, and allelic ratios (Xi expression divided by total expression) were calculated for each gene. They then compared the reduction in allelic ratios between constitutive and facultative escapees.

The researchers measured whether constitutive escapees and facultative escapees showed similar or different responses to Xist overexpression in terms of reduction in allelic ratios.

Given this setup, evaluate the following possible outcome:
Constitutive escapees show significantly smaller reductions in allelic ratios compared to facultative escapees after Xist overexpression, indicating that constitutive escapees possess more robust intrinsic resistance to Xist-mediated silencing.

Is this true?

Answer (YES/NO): YES